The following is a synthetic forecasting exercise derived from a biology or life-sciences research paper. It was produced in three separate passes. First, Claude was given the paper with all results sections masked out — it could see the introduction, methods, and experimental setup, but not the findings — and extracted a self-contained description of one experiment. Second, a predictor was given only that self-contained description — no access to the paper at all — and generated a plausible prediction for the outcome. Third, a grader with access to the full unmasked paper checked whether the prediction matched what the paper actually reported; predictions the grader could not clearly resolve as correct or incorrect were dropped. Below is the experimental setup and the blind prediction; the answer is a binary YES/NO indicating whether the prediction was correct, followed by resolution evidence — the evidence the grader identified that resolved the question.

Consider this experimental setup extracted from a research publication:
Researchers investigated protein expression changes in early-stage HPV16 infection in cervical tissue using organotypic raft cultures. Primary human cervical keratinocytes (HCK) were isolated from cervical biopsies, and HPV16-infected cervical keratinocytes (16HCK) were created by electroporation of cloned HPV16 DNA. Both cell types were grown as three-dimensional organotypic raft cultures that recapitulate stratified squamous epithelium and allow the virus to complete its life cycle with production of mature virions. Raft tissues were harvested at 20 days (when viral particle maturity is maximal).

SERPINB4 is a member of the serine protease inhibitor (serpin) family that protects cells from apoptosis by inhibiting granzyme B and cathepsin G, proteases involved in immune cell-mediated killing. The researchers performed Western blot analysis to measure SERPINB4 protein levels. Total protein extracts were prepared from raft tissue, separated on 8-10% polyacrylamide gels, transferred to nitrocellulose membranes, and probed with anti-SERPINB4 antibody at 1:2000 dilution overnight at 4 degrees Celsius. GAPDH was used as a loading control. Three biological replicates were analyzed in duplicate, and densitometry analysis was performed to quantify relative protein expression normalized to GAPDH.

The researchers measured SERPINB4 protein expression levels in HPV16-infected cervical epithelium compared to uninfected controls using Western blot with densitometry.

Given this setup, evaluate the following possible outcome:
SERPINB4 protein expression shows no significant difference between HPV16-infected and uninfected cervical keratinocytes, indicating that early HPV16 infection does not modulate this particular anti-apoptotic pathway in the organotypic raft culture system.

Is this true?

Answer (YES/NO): NO